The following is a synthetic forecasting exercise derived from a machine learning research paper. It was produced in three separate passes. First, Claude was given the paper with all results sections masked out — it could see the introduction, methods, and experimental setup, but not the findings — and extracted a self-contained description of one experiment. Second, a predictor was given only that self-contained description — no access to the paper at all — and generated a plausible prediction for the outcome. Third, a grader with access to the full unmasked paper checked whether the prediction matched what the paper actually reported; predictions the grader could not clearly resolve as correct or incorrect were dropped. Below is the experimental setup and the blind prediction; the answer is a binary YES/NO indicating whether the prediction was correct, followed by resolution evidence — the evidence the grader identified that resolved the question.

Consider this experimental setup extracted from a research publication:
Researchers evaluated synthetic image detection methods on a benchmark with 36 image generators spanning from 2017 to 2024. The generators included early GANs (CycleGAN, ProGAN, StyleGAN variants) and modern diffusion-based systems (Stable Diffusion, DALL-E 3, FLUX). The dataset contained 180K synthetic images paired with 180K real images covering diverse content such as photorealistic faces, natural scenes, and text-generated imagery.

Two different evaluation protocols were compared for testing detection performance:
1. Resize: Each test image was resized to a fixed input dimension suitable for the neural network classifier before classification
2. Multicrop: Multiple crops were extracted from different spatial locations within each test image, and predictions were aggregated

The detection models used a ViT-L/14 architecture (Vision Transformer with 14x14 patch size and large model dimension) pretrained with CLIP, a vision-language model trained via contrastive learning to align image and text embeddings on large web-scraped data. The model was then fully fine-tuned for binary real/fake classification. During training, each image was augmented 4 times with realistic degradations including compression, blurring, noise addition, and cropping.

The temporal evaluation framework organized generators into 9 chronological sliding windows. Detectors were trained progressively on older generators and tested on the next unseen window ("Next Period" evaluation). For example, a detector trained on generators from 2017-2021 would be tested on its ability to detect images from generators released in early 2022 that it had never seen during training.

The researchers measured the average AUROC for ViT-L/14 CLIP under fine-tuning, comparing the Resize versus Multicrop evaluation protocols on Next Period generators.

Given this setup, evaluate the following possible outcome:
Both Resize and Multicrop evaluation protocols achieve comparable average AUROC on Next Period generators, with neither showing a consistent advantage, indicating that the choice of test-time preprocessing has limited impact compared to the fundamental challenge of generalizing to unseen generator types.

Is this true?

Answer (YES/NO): NO